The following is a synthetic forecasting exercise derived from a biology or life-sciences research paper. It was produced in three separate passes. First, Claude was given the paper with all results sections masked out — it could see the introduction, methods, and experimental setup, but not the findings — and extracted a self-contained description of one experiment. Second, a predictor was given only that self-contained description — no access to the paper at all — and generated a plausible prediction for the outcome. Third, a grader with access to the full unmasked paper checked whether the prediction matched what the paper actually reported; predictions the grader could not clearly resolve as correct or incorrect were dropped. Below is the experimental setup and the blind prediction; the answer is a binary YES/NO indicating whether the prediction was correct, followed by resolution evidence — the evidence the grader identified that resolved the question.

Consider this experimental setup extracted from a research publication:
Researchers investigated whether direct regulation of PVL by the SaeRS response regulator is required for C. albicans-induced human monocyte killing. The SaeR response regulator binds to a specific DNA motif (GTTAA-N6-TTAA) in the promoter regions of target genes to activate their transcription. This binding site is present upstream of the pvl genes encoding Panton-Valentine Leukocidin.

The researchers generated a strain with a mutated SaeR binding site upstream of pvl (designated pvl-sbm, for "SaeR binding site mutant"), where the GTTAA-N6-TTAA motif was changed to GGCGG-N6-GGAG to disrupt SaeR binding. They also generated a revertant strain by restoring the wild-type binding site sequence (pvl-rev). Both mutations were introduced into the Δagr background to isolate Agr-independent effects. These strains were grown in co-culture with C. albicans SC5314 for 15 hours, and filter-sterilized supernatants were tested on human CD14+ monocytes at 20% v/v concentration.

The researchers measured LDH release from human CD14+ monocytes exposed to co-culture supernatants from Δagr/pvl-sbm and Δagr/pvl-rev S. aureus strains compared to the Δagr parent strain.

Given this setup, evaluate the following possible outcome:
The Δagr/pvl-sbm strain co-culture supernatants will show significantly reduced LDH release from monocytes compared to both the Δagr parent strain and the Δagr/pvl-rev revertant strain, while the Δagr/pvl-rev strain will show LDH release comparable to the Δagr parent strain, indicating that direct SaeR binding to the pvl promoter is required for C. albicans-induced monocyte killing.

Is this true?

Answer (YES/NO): NO